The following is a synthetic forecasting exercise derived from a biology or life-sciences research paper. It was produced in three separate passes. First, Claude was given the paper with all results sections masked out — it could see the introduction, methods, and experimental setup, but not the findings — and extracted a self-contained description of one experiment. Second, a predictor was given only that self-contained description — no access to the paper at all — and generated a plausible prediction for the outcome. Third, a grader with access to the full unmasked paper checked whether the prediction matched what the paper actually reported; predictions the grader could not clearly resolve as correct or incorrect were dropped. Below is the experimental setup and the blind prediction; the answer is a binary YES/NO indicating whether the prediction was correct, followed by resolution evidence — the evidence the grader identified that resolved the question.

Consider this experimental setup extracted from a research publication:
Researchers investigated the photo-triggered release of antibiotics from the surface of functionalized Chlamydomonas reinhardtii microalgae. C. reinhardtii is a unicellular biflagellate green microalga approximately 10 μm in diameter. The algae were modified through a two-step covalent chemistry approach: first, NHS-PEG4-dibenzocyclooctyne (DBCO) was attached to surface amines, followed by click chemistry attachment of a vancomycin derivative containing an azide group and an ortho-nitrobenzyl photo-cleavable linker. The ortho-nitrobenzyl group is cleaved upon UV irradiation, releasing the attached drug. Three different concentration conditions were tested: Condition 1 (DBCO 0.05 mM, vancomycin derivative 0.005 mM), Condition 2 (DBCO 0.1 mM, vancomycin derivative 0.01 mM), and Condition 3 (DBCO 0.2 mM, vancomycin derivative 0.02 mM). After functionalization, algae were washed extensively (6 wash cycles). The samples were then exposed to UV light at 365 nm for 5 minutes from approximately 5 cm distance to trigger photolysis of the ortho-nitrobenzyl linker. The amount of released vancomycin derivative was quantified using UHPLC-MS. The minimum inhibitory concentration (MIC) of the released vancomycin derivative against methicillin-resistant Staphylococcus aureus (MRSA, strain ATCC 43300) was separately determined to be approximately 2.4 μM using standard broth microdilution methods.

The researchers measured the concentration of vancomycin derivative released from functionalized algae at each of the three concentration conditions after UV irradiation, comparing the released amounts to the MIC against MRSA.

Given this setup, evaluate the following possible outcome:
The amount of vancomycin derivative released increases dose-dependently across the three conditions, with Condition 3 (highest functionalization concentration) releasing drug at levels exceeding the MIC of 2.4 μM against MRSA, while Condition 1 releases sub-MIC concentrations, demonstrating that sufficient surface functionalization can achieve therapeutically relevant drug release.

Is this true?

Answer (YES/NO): NO